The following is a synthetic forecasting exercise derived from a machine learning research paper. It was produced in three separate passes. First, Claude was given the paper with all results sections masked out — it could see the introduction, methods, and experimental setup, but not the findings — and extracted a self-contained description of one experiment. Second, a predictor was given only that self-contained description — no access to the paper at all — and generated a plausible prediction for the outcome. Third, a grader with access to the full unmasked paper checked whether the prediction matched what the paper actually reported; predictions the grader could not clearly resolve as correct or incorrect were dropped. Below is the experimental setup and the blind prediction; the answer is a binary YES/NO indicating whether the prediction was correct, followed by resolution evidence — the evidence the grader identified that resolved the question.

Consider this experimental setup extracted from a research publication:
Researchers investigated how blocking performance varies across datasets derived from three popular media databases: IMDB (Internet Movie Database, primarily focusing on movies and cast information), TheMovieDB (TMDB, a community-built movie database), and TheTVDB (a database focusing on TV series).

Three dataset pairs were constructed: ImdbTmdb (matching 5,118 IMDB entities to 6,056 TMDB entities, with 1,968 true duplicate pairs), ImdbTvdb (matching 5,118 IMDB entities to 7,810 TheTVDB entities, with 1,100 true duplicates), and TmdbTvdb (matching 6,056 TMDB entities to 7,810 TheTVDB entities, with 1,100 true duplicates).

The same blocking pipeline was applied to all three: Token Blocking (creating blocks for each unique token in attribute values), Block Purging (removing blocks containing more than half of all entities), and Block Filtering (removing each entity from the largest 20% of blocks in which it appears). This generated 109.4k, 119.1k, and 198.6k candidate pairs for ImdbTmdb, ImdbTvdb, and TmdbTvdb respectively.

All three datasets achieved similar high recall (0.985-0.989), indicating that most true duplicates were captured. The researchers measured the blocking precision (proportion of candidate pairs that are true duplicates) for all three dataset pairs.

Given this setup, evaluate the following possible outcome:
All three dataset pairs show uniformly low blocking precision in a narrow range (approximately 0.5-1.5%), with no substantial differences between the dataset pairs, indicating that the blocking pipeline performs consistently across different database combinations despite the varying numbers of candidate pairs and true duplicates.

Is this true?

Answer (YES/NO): NO